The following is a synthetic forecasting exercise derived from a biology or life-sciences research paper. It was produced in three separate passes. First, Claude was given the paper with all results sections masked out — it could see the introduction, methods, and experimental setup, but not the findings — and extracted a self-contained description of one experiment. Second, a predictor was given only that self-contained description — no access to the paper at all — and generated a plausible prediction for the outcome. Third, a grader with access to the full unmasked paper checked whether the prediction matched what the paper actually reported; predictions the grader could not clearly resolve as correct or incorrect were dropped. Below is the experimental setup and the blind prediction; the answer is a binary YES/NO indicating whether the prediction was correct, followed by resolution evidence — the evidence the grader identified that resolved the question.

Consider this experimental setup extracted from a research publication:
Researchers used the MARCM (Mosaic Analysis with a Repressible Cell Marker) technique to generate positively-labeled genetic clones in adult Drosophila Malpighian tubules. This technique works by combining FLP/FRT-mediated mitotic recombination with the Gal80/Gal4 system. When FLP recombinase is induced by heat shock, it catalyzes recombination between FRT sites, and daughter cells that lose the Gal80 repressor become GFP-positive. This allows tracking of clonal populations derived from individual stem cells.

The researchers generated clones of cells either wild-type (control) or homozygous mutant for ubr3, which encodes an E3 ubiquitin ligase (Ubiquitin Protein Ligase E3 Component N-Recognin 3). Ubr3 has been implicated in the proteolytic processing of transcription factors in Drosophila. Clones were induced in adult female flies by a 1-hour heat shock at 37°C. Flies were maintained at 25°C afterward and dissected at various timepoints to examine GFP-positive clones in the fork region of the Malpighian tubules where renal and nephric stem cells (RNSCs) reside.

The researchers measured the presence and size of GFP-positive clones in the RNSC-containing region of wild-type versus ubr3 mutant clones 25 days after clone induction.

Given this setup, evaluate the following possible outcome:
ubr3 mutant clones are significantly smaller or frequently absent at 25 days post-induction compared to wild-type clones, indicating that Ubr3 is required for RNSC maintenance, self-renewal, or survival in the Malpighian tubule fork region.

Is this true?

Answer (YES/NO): YES